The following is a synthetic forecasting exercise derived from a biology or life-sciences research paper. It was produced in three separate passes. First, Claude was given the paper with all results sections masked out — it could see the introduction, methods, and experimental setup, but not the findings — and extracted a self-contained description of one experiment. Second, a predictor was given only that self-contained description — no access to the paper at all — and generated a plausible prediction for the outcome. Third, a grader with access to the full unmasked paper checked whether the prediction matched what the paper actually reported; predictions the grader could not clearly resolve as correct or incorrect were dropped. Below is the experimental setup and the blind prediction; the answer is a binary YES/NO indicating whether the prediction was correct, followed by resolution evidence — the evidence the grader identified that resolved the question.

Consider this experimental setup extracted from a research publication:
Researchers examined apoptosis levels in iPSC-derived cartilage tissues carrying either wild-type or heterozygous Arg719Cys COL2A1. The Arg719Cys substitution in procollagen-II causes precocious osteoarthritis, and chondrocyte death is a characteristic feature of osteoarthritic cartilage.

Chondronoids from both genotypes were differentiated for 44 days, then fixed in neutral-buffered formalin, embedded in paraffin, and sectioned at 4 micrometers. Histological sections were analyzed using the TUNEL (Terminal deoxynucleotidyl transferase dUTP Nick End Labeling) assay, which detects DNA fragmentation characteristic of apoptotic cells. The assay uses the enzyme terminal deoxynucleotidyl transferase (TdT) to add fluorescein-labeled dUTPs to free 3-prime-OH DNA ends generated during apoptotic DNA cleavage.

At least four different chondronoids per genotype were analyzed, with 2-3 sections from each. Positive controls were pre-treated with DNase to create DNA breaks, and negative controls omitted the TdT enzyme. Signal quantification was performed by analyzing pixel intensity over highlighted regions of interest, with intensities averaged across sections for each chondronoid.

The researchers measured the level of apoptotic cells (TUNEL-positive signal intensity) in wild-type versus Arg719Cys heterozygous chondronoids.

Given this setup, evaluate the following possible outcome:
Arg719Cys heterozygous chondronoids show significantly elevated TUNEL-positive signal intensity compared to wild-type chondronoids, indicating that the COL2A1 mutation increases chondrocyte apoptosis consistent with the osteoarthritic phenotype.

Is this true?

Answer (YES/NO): NO